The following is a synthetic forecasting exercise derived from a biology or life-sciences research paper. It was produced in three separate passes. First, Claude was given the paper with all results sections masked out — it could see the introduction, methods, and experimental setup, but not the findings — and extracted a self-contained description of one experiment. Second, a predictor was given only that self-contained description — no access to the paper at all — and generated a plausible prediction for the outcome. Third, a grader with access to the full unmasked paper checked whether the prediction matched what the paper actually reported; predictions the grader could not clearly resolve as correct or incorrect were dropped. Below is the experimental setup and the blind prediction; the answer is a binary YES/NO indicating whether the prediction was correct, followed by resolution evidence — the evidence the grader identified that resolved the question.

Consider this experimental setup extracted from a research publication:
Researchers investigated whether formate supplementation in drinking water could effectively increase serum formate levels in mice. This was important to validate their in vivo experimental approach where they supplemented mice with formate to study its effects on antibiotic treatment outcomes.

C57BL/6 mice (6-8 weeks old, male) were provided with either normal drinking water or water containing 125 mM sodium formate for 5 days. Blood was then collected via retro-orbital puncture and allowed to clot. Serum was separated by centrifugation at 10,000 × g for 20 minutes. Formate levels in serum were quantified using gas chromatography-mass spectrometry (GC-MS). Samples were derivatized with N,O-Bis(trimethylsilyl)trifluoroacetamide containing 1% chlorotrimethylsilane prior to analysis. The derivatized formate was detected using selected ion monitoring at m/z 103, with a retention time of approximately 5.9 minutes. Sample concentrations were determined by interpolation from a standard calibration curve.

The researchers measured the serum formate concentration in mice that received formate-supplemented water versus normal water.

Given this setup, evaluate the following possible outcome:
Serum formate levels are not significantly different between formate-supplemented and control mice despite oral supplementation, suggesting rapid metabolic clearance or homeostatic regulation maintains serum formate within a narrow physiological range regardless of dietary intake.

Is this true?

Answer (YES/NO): NO